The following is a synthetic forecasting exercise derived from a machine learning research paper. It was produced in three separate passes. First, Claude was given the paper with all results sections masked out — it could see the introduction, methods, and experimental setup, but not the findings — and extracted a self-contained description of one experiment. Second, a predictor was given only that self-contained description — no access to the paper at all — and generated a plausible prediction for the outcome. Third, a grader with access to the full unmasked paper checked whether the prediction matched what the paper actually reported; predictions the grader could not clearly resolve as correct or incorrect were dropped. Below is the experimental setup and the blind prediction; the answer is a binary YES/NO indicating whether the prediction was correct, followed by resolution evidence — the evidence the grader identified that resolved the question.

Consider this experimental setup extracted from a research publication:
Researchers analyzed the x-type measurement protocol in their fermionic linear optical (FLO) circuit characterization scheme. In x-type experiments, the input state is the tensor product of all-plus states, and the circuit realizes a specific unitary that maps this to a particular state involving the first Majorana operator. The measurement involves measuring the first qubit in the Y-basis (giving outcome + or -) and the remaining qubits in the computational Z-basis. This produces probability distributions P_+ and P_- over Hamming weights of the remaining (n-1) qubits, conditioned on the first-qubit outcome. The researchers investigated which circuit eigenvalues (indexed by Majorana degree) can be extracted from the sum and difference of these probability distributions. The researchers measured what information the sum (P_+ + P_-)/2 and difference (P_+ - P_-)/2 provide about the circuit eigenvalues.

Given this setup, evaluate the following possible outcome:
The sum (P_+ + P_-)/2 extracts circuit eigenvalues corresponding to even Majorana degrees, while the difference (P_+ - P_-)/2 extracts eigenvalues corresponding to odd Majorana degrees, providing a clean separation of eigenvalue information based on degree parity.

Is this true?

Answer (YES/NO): NO